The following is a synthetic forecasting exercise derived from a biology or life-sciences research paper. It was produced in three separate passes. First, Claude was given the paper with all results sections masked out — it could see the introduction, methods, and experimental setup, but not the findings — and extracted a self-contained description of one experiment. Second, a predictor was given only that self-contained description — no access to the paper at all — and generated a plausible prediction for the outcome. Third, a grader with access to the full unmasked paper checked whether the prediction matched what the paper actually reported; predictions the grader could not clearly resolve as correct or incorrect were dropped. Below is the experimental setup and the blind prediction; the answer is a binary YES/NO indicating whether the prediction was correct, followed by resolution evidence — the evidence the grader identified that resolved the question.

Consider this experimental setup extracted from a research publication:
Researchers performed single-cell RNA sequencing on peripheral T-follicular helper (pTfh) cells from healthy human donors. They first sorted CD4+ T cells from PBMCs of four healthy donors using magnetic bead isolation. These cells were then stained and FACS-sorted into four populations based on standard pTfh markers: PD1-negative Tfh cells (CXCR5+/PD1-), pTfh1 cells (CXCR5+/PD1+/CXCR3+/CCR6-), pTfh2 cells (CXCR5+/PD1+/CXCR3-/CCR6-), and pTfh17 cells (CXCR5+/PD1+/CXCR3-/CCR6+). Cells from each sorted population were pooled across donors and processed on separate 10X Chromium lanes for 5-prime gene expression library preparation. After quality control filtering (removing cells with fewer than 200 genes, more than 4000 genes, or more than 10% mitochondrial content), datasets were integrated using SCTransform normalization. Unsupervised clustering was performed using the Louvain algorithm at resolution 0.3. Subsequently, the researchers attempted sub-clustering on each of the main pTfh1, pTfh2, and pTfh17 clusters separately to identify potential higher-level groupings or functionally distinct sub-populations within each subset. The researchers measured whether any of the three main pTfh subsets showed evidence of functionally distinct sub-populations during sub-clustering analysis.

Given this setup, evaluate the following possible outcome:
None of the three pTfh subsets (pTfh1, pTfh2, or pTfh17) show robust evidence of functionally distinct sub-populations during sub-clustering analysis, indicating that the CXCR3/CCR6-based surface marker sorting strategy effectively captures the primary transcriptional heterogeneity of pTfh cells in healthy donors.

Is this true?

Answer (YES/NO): NO